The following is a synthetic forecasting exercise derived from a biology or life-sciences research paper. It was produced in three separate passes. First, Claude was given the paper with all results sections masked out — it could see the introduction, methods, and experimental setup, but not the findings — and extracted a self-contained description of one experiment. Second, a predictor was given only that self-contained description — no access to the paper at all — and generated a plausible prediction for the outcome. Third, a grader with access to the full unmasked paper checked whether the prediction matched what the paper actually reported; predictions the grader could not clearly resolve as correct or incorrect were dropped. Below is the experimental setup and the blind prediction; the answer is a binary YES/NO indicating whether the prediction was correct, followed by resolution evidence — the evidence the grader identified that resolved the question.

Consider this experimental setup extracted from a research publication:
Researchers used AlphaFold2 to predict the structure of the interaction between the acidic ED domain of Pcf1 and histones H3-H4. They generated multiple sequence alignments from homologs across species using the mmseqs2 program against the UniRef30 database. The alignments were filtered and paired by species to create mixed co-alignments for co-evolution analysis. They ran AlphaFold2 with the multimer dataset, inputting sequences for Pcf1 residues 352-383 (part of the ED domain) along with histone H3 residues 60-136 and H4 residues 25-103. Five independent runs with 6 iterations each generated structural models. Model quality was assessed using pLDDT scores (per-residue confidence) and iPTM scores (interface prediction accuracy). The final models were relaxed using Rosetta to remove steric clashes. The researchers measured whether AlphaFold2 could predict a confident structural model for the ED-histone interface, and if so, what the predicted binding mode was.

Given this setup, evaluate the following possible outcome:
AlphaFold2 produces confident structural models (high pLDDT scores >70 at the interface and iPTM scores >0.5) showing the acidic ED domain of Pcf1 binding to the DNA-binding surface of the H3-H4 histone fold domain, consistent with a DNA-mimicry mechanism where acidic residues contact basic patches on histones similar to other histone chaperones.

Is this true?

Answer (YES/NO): NO